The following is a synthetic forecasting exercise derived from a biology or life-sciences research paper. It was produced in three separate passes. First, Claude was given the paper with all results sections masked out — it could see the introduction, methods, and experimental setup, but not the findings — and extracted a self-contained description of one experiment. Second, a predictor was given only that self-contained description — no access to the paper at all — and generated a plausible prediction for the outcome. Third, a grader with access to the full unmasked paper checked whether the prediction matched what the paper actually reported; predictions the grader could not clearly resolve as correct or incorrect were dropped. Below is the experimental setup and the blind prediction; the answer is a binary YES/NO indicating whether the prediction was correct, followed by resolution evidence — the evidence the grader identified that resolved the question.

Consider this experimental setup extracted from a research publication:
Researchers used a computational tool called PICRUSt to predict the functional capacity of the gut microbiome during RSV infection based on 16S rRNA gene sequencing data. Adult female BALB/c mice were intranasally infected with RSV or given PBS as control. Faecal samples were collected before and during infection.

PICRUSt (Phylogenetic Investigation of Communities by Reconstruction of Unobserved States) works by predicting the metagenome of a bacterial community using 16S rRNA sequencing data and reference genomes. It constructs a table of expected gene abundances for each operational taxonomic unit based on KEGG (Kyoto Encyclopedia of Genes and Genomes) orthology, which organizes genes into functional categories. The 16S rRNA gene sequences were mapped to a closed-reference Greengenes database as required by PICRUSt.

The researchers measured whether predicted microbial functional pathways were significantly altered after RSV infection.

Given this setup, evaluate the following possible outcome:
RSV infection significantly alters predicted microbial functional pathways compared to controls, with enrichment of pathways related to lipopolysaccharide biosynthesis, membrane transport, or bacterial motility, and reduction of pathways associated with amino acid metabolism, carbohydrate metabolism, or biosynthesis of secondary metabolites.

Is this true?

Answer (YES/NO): NO